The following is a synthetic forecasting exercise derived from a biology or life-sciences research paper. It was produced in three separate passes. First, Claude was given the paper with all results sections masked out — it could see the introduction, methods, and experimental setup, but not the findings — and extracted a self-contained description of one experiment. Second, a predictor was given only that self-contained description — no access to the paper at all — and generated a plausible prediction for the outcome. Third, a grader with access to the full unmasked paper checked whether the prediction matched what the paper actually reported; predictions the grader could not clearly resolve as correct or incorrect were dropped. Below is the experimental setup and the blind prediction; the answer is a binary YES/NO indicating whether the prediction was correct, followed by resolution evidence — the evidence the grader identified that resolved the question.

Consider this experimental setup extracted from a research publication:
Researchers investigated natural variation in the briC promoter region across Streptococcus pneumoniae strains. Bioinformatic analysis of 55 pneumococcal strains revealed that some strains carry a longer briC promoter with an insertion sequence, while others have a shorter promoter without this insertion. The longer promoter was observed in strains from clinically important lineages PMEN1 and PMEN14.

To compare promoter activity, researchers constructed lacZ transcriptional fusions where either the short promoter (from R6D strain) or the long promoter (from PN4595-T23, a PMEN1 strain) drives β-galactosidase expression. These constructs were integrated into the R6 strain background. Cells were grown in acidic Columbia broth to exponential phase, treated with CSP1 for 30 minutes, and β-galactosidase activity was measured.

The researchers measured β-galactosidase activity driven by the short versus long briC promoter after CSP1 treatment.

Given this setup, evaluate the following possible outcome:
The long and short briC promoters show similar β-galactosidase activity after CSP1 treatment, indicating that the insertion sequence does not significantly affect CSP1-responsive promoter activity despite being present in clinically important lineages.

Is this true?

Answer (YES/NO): NO